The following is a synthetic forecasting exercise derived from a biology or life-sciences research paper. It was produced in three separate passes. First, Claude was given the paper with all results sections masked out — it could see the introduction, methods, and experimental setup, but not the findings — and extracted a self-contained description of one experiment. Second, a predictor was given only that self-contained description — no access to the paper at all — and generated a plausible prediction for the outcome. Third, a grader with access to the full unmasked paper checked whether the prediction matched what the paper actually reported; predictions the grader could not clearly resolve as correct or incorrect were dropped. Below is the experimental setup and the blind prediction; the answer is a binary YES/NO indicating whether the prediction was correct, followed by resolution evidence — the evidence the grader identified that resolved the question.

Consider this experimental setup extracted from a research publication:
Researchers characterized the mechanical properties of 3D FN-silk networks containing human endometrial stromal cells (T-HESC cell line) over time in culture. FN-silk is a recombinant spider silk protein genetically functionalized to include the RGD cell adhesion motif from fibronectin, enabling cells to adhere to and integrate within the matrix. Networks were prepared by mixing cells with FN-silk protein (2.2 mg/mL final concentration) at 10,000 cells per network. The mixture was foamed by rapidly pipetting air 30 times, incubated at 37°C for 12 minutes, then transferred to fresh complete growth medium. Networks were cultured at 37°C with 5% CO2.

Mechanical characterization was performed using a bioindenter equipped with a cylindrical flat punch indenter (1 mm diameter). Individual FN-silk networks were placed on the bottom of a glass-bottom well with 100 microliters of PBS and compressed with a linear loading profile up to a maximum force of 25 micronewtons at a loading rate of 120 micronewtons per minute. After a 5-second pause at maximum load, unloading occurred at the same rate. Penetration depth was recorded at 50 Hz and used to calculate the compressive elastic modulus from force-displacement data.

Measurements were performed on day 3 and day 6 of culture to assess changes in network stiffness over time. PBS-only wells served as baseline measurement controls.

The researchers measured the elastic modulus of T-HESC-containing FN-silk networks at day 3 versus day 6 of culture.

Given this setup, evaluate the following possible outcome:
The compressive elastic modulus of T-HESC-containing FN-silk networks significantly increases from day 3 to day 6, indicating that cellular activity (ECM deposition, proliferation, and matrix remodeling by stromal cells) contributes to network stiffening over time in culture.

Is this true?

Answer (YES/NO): NO